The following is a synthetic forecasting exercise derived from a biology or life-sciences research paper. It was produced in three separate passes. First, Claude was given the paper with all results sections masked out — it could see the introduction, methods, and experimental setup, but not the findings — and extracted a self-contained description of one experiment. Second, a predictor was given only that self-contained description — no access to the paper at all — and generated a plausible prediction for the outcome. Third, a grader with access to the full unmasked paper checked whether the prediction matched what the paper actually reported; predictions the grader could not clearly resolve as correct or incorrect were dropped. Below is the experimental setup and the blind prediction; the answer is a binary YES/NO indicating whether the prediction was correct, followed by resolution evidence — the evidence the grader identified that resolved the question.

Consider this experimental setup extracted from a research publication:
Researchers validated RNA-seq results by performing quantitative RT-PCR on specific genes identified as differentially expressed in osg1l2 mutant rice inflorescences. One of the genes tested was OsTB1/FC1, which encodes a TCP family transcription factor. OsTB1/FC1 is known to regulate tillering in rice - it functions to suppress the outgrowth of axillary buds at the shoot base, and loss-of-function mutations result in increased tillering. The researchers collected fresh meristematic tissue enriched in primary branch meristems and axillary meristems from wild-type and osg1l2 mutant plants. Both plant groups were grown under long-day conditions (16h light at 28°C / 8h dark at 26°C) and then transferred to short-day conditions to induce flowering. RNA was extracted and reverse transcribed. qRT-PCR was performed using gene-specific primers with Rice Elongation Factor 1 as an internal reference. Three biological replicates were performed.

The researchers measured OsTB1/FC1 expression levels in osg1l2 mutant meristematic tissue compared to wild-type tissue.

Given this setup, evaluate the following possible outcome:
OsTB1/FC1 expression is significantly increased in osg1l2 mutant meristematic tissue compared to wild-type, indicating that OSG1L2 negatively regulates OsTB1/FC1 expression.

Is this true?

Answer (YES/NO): NO